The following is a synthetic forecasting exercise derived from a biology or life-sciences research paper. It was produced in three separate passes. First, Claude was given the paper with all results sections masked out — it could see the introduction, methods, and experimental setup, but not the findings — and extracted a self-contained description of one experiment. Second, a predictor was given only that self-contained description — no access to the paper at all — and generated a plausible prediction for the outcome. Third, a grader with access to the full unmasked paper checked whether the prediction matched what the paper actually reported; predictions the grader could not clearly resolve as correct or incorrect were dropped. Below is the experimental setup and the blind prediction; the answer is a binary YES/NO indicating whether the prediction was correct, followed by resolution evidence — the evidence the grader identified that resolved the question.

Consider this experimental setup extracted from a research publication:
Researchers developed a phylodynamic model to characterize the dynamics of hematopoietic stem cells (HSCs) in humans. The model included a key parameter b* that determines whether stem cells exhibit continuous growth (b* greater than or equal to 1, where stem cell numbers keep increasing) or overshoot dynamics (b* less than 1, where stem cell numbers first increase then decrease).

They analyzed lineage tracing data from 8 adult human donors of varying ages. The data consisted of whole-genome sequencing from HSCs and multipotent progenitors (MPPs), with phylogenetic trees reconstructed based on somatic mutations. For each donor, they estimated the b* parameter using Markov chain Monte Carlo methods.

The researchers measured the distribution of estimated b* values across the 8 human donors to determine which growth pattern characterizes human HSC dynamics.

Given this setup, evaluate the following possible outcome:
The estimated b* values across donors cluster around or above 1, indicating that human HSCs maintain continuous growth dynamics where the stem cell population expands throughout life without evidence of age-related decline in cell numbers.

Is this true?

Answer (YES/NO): YES